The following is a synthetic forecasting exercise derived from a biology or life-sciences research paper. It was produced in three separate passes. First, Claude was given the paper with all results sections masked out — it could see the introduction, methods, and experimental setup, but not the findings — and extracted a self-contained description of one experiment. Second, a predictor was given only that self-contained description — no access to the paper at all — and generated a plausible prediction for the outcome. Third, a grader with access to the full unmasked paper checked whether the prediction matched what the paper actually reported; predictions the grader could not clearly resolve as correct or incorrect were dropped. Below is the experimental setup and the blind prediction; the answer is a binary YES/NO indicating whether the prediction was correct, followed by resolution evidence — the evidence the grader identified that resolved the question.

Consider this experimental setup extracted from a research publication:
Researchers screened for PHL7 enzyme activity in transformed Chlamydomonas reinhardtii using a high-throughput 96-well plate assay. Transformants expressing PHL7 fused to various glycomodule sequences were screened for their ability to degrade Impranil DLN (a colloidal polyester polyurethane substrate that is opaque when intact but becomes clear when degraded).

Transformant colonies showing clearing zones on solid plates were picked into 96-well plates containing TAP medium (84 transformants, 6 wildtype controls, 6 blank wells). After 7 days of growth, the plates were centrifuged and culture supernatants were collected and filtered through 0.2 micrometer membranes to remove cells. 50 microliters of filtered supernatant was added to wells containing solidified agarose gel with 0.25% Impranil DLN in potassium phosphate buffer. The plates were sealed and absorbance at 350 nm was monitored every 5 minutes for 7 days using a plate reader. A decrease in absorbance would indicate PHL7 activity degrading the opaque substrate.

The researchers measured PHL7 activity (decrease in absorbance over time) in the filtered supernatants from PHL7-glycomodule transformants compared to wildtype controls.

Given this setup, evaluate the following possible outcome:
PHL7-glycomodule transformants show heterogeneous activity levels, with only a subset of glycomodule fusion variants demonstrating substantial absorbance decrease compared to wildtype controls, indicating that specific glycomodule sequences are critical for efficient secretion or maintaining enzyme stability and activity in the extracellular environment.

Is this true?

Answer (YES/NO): YES